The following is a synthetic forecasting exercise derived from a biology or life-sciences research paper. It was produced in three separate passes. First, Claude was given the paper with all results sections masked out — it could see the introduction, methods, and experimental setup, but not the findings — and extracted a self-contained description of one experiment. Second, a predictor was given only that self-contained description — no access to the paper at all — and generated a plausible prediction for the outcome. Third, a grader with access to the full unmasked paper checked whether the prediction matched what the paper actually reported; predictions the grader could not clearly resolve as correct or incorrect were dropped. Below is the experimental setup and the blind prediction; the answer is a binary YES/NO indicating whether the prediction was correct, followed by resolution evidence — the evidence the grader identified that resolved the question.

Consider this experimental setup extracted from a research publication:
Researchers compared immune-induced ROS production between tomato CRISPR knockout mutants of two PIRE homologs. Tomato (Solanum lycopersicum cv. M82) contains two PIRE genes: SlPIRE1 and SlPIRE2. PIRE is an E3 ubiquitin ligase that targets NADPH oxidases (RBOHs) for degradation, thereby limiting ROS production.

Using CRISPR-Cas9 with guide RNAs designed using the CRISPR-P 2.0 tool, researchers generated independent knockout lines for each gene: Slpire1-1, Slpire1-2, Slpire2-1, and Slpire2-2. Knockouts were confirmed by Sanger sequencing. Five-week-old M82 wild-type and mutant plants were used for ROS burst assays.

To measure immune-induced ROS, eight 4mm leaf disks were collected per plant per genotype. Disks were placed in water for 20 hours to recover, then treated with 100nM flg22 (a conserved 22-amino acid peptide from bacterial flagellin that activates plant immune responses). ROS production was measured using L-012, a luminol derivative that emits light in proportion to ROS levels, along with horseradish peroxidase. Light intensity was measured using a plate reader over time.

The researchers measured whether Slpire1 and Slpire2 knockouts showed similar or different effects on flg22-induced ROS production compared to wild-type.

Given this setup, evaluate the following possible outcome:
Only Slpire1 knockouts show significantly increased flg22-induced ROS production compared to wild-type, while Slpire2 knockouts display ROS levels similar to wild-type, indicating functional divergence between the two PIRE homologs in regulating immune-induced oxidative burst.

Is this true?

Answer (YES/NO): YES